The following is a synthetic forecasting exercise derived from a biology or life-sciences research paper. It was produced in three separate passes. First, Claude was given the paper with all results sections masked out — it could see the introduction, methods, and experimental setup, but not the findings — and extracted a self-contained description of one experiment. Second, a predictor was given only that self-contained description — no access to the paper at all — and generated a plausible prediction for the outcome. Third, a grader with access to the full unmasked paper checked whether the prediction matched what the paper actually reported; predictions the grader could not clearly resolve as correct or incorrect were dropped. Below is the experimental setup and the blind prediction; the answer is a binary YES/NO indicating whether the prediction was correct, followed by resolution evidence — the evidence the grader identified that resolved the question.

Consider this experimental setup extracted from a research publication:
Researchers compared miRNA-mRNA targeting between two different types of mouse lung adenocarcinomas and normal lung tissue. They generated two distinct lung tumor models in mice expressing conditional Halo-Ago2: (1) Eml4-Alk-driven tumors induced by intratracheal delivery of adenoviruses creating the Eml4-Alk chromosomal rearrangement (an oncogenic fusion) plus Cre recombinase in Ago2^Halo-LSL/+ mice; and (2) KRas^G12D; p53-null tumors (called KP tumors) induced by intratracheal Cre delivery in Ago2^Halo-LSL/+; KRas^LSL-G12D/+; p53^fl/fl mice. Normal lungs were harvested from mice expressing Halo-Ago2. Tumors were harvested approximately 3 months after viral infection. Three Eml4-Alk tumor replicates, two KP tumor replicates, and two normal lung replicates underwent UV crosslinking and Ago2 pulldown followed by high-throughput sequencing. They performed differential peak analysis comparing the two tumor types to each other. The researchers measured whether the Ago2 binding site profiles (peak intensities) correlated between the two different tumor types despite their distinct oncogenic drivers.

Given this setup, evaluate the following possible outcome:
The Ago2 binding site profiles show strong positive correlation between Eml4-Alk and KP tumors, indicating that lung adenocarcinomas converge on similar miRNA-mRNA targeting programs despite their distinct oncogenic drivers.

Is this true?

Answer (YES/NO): YES